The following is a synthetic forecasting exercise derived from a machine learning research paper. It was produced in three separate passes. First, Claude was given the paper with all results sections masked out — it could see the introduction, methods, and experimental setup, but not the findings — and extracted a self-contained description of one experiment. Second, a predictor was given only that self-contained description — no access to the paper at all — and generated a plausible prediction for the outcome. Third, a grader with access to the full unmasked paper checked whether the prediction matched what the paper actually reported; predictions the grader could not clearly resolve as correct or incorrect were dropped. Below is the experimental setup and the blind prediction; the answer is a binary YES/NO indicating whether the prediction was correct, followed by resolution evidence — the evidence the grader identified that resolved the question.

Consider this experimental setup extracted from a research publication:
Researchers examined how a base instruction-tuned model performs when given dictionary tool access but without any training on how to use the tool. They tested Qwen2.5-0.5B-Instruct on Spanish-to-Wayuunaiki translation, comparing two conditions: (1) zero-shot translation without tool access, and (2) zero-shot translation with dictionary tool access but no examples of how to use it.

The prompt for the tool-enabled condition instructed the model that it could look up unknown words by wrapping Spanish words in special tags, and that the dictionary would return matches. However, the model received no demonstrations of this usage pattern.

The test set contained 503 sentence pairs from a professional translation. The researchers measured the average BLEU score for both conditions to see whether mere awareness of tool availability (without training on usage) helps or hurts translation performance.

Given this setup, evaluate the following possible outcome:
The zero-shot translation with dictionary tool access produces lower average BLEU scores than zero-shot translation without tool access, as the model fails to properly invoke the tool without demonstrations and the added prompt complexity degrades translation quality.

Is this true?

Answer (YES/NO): YES